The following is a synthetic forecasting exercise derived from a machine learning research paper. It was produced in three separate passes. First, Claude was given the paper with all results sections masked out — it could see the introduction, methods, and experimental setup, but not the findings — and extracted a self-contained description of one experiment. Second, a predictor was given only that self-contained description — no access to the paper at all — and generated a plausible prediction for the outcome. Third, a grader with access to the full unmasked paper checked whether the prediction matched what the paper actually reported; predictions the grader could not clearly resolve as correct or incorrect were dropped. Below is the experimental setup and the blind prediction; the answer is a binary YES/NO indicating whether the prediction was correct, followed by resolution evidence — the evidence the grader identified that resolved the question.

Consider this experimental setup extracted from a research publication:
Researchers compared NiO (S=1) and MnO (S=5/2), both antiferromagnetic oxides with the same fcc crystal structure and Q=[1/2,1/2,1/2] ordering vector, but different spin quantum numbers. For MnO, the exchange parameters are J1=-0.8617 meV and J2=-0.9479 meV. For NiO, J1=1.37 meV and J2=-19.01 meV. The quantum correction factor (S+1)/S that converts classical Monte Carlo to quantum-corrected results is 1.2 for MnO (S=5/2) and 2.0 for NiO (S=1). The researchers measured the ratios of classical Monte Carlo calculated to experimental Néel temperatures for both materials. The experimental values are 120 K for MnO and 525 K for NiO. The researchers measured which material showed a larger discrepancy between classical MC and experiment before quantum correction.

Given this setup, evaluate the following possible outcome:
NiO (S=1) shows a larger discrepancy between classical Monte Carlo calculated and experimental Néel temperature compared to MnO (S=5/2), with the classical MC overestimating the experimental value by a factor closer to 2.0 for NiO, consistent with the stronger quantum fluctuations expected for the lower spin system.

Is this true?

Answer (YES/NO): NO